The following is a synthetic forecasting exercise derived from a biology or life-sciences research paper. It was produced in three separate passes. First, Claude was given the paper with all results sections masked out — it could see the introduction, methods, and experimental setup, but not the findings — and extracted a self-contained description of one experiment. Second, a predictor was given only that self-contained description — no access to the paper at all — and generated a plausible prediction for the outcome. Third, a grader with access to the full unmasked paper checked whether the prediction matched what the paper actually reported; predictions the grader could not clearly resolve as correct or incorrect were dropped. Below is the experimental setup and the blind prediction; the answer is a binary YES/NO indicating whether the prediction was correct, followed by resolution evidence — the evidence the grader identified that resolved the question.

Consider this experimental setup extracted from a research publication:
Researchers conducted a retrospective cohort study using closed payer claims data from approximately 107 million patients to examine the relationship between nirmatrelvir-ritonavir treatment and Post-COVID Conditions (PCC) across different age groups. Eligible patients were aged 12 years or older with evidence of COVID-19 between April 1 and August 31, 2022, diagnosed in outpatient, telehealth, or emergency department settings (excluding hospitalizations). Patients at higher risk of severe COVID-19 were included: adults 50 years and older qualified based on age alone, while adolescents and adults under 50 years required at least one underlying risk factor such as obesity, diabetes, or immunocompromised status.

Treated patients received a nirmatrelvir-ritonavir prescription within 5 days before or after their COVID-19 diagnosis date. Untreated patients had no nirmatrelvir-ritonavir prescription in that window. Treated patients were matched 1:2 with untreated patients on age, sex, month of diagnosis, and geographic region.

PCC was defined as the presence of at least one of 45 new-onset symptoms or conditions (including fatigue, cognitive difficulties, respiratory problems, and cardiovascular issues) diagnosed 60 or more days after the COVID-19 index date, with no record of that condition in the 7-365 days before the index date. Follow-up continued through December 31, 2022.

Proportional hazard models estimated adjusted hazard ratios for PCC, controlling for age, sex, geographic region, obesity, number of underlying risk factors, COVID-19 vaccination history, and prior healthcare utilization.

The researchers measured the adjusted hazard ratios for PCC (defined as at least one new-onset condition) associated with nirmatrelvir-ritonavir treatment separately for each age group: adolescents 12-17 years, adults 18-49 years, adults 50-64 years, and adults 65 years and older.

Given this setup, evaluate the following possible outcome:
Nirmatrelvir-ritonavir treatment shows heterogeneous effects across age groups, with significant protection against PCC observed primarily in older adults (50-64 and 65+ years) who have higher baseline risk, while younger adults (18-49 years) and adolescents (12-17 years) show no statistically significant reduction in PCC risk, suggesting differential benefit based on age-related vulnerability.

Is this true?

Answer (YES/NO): NO